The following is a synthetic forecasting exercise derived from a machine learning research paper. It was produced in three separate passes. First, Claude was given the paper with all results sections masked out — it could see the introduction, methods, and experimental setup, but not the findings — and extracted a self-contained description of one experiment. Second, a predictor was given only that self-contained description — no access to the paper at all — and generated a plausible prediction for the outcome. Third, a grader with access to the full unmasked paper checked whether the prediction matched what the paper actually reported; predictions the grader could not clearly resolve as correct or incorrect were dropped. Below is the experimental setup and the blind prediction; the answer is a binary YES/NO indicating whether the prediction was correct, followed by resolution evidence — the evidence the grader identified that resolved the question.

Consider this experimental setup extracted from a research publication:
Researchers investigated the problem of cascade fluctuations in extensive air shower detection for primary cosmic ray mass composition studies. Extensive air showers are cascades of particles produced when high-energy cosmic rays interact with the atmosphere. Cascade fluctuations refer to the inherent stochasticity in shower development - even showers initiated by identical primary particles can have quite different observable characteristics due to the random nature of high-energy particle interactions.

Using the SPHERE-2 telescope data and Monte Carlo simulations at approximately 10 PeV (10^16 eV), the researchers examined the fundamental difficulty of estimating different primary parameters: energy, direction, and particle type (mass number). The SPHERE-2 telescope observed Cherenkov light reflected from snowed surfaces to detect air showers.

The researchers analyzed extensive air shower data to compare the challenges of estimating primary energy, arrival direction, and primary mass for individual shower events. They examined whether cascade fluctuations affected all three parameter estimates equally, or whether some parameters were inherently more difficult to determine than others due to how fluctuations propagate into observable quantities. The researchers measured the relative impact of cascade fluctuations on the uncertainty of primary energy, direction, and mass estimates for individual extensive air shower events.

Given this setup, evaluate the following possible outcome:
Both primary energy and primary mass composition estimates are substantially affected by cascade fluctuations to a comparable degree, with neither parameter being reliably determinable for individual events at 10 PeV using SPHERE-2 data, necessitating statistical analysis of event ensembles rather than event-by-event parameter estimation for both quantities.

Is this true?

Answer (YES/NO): NO